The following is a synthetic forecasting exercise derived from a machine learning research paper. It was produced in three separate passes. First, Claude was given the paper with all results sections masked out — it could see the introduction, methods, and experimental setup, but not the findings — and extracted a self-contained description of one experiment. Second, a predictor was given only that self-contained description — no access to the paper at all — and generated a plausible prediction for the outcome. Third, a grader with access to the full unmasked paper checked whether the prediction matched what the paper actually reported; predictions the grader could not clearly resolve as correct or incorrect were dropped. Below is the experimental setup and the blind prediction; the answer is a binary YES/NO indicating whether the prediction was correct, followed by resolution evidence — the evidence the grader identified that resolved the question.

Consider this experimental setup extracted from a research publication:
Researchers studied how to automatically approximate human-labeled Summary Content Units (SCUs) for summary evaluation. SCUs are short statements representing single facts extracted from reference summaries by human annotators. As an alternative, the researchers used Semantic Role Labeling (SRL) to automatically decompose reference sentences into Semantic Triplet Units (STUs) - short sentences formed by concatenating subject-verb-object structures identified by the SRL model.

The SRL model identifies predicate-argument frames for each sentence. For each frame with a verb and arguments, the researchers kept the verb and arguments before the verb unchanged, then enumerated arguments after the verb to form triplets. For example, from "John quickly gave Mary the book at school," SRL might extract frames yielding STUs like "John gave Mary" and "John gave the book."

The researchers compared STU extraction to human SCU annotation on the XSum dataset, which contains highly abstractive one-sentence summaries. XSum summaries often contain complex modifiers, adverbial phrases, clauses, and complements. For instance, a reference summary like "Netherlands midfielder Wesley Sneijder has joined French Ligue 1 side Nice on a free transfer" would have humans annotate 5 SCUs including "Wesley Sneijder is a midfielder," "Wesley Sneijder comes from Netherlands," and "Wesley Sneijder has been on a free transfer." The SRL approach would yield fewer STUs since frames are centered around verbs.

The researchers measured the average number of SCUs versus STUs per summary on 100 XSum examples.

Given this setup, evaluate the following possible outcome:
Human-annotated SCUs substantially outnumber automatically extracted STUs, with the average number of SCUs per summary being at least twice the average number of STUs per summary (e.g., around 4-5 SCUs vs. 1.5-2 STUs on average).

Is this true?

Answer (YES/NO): NO